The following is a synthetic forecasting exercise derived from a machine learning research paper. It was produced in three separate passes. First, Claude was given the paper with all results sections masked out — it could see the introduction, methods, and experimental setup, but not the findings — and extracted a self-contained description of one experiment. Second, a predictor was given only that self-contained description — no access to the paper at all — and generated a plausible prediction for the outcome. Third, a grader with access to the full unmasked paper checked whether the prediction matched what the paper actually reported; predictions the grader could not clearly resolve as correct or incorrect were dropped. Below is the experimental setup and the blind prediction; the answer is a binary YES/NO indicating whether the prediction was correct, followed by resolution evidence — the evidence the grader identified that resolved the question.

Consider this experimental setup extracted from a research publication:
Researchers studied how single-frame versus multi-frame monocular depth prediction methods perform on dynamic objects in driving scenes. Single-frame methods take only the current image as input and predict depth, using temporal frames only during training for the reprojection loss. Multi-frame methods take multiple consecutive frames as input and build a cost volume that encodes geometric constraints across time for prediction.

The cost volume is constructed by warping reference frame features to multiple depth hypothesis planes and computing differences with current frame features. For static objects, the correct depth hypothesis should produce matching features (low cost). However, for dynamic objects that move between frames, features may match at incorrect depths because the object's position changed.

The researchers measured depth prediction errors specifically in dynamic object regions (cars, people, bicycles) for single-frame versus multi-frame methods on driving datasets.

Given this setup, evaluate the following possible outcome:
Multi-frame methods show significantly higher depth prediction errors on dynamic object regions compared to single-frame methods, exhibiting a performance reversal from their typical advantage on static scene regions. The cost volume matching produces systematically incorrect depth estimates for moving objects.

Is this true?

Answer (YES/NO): YES